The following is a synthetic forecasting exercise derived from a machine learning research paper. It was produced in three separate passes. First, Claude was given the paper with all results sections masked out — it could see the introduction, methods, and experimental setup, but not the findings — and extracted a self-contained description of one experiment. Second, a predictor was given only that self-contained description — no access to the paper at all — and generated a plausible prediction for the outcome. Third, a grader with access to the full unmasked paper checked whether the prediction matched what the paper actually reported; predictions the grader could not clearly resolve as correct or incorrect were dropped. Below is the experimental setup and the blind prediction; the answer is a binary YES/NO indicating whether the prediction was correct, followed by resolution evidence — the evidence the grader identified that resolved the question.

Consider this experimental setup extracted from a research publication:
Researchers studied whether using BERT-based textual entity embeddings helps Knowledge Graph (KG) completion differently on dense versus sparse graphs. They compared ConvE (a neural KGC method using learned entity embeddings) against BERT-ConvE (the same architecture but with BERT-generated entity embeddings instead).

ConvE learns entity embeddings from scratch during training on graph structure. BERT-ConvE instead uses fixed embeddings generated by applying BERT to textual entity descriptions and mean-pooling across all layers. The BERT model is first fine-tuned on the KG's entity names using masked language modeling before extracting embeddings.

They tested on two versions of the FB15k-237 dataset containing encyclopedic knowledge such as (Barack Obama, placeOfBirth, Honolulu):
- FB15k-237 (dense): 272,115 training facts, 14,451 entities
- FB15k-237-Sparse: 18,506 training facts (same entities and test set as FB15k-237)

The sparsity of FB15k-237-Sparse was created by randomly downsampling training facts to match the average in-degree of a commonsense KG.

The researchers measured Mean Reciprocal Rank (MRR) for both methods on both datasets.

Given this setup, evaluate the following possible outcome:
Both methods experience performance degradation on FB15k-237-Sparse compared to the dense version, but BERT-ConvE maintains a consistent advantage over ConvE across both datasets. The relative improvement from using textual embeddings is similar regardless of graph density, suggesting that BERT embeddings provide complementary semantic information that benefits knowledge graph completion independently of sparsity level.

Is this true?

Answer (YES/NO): NO